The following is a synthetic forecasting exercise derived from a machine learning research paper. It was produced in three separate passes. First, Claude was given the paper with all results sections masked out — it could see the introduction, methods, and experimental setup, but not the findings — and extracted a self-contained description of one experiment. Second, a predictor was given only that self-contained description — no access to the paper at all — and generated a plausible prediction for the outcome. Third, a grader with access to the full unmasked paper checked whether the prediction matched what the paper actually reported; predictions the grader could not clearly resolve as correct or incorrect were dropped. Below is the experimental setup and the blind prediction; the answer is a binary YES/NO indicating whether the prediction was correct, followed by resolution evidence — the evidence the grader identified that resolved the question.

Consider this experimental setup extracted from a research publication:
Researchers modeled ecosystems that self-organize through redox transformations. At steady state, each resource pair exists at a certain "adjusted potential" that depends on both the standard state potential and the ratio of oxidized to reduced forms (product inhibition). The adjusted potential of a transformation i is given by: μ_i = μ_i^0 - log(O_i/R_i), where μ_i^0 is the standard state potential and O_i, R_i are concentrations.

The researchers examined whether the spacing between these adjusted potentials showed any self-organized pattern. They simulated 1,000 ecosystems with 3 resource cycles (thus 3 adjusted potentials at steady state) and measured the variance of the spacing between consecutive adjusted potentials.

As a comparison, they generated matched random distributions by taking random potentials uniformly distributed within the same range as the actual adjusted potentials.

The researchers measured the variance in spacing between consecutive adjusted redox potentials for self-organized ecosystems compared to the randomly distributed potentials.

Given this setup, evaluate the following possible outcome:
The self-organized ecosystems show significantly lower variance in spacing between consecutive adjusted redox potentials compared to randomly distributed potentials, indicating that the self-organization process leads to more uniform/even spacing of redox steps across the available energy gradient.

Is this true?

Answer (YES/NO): YES